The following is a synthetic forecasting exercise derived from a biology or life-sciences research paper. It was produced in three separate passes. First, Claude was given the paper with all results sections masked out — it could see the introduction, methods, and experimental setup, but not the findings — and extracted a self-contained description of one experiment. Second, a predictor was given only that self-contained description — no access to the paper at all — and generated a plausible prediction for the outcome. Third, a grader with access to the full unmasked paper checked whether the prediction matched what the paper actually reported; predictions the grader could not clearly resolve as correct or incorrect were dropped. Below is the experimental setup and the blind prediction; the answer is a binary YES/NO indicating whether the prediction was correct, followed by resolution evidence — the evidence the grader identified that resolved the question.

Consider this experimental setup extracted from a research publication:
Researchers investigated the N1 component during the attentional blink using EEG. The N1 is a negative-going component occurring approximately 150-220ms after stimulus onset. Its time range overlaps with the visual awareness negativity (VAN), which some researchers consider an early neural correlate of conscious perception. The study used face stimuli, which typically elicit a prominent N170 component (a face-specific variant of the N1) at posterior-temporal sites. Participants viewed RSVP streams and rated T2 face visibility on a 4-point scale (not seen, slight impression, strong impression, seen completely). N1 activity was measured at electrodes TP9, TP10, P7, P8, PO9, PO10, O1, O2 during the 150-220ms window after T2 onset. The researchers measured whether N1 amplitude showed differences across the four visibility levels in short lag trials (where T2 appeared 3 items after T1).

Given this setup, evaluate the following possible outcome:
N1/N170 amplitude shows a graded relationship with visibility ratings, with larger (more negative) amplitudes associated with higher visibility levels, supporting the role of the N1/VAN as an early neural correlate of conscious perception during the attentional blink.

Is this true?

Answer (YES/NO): YES